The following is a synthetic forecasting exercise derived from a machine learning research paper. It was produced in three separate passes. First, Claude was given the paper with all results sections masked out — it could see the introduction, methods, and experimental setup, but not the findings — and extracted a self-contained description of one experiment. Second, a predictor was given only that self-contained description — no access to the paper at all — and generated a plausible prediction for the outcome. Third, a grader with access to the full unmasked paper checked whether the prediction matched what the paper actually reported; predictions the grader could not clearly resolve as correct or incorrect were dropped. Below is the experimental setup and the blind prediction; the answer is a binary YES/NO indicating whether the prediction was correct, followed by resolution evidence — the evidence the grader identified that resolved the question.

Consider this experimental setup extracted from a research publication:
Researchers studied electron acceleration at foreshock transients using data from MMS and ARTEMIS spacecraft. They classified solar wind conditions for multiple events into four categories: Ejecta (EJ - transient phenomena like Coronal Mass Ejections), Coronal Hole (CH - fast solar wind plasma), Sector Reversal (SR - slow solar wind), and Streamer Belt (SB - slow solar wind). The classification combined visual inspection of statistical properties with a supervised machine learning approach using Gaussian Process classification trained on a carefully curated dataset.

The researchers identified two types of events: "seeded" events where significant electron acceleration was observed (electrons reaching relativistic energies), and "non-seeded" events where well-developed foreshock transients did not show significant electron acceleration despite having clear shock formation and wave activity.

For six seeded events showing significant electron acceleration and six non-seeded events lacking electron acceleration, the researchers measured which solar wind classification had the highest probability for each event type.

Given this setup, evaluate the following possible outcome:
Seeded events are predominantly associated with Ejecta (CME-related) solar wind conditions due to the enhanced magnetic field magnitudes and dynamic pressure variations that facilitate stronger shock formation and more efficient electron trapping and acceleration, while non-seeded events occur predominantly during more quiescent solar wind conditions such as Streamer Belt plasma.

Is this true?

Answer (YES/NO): NO